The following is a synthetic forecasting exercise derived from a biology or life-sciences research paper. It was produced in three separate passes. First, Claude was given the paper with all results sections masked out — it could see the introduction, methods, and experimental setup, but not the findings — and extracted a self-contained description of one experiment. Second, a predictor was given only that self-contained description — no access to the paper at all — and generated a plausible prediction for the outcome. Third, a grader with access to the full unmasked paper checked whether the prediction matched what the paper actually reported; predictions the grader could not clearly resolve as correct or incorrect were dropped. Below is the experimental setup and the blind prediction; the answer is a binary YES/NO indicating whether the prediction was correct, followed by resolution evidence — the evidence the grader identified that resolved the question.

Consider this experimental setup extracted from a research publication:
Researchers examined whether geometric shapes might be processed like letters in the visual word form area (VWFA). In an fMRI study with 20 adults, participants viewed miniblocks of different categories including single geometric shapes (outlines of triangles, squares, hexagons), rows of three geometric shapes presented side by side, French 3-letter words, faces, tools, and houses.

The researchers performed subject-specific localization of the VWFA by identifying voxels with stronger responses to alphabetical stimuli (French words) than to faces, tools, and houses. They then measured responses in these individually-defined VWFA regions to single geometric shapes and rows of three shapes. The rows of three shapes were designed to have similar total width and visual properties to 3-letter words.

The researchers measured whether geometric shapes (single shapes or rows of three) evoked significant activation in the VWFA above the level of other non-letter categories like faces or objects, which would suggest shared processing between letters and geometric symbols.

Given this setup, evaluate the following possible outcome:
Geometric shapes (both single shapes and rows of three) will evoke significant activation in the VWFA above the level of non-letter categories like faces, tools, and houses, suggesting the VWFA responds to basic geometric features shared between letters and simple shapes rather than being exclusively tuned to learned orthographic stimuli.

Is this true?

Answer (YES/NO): NO